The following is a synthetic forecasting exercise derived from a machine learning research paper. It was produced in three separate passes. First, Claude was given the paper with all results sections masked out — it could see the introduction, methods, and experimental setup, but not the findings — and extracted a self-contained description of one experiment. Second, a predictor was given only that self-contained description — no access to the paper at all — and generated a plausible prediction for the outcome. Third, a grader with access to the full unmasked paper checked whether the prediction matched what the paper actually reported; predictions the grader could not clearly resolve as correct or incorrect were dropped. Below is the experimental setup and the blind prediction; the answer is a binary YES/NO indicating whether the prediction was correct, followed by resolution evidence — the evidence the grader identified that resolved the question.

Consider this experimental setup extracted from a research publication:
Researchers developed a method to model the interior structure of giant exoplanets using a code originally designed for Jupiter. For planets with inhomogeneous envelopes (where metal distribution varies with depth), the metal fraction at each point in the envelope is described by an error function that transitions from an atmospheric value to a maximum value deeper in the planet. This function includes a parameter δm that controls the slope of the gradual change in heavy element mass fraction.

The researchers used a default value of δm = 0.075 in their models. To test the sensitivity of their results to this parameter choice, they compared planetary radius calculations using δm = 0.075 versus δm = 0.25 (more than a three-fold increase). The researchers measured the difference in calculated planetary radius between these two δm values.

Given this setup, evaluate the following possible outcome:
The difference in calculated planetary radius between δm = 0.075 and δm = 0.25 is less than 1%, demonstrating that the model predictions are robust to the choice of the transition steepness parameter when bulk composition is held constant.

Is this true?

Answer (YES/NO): YES